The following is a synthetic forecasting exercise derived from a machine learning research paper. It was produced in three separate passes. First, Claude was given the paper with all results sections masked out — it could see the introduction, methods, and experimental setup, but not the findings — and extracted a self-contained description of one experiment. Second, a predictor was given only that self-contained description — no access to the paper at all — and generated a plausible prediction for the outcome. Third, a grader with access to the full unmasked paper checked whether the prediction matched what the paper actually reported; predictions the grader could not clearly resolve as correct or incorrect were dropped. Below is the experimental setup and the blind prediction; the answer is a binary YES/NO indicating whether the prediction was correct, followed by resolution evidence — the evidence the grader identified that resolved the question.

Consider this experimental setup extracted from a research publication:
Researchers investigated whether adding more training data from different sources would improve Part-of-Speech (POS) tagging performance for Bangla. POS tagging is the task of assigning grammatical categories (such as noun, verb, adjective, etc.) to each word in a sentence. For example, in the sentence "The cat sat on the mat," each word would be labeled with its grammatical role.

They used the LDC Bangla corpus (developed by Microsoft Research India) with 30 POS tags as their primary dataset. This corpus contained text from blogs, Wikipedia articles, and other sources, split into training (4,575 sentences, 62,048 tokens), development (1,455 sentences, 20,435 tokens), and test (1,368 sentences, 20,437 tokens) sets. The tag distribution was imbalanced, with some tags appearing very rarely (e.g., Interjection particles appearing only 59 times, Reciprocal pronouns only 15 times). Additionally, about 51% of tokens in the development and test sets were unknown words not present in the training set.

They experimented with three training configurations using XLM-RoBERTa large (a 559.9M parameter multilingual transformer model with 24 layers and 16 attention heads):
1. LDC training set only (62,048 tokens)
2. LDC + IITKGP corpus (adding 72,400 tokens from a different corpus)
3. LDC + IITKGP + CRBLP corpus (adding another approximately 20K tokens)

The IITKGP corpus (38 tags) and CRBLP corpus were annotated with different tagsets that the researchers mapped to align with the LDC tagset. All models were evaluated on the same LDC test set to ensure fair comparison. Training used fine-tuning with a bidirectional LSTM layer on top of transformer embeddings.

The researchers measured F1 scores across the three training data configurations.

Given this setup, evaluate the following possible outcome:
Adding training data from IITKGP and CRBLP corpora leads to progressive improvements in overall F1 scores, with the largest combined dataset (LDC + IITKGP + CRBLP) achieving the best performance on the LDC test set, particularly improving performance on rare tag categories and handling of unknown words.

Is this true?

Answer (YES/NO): NO